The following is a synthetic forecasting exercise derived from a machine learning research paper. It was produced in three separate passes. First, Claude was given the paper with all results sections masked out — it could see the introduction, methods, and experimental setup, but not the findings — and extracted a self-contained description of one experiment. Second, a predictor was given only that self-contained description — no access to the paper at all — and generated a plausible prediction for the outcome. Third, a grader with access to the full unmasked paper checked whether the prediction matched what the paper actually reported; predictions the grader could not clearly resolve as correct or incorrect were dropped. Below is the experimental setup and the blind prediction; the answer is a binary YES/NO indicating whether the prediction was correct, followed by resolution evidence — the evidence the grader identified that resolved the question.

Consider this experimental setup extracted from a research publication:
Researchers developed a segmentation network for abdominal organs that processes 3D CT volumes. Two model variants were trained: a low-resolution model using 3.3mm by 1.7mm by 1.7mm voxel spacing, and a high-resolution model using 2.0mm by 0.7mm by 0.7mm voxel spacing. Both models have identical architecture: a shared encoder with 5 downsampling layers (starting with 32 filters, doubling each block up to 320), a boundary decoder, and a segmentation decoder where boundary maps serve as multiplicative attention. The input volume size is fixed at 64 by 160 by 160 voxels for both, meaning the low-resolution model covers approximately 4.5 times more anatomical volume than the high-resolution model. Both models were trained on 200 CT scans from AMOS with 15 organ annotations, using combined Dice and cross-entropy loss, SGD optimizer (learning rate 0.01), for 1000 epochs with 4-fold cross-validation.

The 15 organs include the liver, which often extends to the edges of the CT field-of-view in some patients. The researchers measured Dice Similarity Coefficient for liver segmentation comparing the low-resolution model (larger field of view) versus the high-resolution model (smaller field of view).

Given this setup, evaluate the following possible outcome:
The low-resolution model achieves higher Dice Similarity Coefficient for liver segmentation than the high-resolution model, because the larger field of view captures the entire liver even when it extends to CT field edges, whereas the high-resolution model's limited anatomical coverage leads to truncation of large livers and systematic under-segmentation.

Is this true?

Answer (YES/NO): YES